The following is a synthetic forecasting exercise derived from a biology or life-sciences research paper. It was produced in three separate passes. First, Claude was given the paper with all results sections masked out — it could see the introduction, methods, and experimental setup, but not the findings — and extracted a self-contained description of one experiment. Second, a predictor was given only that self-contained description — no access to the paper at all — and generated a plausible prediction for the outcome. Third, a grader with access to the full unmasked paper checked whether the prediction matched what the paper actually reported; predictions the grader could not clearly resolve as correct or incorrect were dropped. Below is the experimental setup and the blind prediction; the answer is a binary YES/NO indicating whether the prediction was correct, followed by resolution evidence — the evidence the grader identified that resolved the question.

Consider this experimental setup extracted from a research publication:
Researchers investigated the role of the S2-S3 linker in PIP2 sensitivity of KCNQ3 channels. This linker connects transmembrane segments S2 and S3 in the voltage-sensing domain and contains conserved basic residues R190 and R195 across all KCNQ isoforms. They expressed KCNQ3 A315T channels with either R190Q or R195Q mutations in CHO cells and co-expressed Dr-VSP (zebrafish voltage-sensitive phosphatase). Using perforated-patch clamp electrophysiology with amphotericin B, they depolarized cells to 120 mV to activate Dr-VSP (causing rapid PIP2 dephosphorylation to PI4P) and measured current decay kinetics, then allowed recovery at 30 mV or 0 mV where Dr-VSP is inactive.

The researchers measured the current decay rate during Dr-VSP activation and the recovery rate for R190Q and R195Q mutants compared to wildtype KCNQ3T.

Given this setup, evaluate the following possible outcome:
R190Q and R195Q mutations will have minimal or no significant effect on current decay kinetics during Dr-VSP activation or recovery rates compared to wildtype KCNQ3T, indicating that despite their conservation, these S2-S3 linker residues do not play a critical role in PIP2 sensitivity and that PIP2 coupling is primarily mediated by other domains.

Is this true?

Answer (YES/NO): NO